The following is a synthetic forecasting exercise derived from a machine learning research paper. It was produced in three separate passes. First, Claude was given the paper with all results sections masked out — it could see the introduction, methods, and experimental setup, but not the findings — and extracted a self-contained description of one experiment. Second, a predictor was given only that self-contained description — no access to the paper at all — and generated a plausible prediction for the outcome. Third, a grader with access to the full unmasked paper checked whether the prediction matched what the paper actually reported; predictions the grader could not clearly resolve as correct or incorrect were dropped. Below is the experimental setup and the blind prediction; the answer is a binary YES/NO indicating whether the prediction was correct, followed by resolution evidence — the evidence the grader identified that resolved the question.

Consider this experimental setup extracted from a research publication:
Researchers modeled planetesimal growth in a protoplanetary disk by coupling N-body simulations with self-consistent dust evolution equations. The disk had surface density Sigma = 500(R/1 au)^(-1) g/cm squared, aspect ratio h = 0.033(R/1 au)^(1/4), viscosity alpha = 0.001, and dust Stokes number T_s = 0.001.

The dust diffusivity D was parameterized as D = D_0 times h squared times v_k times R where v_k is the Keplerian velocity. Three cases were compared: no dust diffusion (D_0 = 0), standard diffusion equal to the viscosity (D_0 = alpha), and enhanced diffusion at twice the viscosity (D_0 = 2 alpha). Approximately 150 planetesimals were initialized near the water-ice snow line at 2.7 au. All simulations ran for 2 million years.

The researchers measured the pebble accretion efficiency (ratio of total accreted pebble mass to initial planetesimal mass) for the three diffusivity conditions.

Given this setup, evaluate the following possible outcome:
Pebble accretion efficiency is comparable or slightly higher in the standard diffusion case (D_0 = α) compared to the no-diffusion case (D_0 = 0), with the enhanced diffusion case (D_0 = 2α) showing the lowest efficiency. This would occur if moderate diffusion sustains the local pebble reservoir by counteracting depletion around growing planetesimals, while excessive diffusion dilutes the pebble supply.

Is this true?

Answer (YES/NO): NO